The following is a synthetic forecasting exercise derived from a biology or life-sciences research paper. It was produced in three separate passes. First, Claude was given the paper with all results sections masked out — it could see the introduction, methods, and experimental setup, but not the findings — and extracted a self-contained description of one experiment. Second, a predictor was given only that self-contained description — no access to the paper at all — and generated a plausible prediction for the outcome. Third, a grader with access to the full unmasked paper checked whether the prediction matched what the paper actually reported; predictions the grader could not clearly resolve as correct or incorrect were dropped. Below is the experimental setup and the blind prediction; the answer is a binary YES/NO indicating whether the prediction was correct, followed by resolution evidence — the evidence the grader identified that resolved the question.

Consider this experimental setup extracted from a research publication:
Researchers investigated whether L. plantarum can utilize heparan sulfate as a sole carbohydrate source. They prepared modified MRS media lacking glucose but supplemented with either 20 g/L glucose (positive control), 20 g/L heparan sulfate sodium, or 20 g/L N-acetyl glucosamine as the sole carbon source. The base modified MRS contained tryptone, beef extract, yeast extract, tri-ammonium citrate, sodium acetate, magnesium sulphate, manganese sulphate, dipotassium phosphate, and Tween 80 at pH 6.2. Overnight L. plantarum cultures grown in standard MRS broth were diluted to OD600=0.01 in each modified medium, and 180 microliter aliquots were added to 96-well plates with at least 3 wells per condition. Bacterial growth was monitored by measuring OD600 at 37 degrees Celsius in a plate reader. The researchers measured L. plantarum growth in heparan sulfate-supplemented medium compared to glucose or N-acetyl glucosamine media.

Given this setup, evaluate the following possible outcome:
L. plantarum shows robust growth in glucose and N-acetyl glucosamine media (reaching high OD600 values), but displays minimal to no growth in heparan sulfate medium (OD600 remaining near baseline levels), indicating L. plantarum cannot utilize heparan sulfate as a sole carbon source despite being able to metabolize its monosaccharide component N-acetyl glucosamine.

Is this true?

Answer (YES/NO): YES